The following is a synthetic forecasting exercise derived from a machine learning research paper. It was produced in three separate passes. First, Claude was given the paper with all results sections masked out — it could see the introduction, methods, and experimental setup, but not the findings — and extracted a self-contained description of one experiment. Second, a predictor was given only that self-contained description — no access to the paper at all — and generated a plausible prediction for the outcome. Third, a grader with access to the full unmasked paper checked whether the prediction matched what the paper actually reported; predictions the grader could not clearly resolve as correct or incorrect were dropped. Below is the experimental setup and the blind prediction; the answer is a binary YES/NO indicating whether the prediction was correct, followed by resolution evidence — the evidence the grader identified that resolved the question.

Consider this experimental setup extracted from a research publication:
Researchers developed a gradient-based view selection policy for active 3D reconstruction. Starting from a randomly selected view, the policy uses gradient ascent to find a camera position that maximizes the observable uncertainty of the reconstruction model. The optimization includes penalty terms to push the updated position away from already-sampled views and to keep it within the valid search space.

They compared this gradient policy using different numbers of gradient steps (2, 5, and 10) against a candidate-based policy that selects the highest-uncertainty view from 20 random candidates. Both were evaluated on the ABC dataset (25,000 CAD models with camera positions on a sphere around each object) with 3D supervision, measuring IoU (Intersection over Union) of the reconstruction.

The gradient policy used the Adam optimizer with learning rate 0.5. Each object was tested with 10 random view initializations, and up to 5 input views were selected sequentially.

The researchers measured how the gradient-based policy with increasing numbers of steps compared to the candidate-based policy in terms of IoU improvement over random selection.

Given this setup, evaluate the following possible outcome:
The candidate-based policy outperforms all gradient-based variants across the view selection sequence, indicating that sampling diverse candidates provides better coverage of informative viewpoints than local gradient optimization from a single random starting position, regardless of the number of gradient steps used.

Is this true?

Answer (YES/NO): YES